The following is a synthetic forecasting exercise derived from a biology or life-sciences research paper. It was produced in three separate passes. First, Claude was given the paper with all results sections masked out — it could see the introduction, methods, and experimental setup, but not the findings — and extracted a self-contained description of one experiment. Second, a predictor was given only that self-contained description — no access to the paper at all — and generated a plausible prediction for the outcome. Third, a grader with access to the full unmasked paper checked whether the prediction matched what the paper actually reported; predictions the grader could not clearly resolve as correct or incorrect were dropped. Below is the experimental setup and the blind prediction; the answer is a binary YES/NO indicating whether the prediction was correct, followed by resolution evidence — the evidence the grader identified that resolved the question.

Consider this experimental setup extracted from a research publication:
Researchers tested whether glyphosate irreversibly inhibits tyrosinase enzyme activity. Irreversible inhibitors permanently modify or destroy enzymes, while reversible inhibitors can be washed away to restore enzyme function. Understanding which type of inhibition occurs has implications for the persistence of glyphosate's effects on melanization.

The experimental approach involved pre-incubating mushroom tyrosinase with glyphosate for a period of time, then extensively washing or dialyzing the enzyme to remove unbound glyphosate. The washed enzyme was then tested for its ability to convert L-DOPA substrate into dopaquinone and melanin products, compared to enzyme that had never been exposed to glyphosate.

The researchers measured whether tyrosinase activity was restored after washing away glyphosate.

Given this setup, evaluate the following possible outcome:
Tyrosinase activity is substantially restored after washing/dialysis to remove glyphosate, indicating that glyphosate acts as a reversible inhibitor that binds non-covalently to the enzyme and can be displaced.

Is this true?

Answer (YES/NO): YES